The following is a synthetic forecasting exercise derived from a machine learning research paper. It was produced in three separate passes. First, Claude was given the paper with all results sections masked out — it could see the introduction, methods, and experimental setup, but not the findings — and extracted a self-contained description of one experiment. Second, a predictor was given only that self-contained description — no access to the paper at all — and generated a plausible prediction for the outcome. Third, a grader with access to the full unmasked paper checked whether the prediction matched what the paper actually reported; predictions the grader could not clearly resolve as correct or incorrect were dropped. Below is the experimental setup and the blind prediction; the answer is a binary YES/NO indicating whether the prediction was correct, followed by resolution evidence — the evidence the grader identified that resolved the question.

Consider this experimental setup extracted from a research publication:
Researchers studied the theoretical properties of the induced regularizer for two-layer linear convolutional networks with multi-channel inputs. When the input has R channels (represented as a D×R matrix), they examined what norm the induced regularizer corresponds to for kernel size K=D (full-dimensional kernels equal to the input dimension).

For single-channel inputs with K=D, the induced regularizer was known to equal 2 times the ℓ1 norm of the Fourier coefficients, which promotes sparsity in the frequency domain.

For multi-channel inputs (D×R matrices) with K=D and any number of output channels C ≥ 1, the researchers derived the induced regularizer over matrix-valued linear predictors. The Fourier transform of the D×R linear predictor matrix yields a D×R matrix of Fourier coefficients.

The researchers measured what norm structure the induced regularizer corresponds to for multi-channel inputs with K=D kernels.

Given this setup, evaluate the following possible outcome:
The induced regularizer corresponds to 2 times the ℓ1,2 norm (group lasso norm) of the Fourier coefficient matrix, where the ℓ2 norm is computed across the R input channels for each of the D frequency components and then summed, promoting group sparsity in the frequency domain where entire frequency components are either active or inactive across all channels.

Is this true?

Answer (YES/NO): YES